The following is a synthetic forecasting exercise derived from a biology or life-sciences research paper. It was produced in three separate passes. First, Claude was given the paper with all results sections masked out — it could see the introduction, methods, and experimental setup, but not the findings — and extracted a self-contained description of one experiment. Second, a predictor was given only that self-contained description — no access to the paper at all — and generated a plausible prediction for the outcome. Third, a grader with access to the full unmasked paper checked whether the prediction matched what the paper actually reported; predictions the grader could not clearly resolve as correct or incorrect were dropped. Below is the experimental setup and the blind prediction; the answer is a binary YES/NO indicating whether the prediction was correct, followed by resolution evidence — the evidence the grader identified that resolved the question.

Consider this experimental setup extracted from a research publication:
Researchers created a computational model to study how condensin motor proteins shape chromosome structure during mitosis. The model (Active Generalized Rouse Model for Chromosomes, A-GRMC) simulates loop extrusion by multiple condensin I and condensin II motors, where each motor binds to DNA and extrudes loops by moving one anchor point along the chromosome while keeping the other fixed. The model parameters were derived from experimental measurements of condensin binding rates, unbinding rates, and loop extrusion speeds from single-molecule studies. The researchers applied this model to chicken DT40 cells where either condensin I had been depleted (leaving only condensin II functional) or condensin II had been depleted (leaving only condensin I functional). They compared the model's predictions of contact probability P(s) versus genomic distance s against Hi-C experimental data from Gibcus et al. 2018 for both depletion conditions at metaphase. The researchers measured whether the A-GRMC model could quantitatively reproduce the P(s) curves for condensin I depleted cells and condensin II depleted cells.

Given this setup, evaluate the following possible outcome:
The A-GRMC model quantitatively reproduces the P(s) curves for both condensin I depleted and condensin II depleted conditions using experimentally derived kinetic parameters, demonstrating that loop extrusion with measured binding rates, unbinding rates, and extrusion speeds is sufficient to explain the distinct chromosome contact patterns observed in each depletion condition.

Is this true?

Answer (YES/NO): NO